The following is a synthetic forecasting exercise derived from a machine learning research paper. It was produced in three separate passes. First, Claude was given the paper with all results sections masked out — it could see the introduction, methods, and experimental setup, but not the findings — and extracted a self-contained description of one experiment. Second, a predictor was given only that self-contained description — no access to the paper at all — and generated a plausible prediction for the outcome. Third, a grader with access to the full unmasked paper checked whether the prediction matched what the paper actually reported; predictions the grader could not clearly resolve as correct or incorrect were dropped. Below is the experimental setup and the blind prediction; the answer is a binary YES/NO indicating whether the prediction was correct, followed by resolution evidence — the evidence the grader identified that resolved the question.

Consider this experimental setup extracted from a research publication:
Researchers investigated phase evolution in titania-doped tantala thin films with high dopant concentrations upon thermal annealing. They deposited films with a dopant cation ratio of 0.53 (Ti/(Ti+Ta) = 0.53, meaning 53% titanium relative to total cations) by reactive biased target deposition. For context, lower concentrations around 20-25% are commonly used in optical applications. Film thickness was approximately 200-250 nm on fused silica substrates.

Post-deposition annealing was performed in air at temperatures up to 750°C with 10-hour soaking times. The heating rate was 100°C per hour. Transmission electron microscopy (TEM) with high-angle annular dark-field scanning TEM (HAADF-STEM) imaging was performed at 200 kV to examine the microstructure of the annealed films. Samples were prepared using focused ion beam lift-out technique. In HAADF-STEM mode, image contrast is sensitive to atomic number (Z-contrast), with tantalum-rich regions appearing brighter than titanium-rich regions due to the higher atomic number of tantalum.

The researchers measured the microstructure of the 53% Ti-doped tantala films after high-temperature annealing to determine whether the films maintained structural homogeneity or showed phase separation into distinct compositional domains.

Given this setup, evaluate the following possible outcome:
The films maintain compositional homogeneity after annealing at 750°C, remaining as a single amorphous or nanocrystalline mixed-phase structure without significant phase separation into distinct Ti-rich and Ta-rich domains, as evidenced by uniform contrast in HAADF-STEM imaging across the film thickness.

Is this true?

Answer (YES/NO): NO